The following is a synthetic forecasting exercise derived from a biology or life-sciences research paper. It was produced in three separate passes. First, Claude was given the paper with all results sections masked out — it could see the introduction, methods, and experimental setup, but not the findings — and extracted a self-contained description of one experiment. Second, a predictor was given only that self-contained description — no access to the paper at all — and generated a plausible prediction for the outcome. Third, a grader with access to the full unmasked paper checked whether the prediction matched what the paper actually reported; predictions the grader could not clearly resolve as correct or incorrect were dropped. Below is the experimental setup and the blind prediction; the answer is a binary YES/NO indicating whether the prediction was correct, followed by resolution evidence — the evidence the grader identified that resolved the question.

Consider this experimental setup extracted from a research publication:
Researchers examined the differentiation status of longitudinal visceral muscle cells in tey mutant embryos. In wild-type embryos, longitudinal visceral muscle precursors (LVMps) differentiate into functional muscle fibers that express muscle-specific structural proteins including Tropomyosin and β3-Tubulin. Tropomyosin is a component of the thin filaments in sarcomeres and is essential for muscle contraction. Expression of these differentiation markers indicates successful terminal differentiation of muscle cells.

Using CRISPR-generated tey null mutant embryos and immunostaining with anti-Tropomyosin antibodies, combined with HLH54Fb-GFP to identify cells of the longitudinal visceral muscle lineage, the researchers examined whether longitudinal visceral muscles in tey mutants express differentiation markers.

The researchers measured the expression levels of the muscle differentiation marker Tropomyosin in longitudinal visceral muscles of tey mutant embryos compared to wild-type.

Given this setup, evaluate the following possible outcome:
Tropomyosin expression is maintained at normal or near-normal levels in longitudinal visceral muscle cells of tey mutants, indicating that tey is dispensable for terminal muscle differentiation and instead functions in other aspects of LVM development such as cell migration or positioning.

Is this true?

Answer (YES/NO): YES